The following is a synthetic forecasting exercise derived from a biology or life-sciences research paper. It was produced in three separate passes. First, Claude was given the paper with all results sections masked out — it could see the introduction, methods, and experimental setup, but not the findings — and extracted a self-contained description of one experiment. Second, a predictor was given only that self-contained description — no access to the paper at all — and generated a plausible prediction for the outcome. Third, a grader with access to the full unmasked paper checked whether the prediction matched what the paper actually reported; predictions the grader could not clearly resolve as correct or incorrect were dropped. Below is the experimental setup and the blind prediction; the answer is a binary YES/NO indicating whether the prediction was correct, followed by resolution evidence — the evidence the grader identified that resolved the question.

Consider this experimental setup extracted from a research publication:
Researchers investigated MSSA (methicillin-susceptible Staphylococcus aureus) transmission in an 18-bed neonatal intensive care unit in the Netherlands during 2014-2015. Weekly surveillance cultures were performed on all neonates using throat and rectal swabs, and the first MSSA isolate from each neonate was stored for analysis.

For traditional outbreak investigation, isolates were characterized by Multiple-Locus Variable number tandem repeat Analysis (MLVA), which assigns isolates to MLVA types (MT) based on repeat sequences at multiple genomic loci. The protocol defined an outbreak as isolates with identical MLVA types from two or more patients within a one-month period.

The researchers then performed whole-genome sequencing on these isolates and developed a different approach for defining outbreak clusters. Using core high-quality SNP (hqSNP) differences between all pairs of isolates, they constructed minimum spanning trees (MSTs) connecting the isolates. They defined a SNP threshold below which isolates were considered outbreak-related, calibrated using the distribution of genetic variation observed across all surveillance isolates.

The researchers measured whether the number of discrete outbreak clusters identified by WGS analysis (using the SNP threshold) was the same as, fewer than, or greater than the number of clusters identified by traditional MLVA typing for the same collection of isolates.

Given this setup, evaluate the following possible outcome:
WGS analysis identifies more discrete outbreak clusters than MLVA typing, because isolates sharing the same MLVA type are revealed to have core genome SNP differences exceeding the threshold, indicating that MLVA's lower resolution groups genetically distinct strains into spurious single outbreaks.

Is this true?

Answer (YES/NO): YES